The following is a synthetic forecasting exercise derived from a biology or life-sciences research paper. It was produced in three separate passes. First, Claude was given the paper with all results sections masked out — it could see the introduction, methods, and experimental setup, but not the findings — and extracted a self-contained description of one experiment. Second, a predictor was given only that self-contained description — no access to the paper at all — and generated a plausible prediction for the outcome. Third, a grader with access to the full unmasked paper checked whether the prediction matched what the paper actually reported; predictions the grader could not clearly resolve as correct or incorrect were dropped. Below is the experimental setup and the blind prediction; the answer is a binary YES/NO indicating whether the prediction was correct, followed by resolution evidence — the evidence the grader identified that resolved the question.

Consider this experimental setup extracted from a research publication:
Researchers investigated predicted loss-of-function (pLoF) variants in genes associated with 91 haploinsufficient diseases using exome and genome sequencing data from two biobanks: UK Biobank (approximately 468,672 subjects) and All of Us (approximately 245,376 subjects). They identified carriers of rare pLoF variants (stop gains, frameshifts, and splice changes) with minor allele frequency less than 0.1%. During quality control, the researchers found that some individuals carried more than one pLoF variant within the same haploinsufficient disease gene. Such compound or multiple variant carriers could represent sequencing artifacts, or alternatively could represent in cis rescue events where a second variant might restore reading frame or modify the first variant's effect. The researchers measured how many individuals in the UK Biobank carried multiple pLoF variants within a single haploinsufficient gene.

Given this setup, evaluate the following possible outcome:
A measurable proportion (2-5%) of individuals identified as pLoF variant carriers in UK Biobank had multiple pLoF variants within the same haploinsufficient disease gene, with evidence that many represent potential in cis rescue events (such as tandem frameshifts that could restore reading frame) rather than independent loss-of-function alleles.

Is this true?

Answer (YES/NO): NO